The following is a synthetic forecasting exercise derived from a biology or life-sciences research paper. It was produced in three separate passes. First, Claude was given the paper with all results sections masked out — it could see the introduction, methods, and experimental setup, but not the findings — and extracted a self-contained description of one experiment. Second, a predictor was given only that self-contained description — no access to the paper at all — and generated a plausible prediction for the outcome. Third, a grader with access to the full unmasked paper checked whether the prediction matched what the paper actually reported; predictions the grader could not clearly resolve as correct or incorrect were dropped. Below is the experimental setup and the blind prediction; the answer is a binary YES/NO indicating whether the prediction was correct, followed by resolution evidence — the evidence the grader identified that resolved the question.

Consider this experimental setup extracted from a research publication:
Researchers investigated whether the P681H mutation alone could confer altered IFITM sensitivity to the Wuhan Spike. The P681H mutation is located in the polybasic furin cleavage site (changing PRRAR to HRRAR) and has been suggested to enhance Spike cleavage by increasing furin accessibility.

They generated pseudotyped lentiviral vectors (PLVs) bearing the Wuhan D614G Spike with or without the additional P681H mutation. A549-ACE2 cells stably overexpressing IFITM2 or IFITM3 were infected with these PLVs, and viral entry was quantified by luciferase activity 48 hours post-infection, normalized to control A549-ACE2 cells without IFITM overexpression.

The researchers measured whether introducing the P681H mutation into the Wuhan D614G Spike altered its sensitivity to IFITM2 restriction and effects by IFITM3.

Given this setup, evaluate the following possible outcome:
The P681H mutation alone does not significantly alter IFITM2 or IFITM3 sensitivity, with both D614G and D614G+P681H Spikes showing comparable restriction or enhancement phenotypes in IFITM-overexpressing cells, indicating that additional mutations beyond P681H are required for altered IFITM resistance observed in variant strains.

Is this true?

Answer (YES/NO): NO